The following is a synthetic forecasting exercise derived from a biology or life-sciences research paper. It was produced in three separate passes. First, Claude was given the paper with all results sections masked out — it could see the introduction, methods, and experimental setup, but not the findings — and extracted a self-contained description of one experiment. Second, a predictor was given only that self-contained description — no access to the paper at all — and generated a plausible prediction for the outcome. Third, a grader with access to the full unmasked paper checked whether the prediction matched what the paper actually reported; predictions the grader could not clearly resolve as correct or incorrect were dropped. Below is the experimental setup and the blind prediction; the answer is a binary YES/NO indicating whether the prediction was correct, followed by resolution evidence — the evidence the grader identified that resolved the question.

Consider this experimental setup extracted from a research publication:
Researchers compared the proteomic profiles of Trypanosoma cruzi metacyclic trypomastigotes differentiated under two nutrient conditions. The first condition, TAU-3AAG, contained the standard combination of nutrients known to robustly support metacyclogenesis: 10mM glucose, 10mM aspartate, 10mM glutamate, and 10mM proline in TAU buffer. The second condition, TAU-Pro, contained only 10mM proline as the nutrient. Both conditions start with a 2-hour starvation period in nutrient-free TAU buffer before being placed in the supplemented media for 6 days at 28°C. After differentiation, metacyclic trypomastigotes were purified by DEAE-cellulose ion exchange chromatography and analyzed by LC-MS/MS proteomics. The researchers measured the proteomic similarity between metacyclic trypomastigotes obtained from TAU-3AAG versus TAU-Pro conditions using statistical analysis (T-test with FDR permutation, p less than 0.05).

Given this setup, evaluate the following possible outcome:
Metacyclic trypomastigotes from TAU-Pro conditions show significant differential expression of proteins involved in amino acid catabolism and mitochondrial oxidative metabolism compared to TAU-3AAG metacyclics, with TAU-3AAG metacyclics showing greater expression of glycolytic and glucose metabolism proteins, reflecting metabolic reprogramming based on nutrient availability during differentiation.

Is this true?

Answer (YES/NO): NO